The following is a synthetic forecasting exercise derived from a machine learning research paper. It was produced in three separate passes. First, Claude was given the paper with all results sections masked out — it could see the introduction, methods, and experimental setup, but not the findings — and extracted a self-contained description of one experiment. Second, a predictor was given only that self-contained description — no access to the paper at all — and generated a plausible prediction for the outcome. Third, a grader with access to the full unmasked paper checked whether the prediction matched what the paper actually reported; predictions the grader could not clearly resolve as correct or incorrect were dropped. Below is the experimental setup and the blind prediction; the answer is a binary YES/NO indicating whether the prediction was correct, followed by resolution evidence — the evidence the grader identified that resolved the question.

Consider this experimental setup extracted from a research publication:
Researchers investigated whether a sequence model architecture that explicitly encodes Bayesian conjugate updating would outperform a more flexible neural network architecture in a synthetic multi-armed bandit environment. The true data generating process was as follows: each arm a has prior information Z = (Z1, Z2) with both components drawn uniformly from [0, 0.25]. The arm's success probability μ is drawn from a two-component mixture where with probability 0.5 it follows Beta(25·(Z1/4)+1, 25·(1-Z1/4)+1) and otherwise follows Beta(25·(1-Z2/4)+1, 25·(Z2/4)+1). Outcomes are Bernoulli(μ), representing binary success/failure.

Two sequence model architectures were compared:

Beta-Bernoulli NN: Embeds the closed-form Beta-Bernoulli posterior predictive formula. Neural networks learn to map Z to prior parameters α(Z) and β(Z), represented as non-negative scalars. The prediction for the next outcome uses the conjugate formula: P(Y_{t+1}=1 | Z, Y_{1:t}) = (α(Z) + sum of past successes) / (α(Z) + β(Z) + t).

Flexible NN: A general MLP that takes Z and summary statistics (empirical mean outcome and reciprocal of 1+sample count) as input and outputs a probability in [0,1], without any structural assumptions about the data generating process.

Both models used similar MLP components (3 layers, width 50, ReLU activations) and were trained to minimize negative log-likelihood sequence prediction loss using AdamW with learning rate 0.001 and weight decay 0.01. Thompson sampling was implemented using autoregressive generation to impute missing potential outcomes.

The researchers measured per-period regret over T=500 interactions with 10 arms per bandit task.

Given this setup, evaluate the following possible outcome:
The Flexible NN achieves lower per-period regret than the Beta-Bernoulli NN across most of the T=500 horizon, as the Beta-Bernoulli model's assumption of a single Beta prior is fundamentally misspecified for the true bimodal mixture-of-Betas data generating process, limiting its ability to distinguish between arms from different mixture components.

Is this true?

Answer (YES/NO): YES